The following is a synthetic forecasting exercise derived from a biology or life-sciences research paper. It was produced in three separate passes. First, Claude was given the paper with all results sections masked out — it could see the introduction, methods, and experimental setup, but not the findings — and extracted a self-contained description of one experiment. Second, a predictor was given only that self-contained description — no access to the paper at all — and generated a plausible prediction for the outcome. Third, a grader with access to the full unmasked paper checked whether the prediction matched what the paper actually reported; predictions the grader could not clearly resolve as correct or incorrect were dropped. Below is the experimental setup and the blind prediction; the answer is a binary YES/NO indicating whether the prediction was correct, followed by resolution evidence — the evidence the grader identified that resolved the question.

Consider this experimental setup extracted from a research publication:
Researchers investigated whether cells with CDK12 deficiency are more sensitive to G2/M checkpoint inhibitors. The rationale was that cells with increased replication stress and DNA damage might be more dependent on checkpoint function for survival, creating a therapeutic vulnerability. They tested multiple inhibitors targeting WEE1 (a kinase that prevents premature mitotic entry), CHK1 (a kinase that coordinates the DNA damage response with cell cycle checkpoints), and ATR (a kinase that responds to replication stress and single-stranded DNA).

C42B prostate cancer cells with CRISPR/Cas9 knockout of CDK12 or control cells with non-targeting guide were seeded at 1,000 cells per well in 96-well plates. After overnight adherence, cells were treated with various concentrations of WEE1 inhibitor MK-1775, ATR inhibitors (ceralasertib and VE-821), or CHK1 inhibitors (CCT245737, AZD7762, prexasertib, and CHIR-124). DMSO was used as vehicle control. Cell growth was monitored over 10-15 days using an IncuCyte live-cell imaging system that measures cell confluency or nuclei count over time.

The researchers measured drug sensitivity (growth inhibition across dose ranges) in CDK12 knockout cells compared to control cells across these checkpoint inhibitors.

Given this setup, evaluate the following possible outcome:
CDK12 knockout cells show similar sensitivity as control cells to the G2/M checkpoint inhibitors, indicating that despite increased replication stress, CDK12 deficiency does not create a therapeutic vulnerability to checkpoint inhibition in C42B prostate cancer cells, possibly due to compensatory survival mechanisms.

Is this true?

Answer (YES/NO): NO